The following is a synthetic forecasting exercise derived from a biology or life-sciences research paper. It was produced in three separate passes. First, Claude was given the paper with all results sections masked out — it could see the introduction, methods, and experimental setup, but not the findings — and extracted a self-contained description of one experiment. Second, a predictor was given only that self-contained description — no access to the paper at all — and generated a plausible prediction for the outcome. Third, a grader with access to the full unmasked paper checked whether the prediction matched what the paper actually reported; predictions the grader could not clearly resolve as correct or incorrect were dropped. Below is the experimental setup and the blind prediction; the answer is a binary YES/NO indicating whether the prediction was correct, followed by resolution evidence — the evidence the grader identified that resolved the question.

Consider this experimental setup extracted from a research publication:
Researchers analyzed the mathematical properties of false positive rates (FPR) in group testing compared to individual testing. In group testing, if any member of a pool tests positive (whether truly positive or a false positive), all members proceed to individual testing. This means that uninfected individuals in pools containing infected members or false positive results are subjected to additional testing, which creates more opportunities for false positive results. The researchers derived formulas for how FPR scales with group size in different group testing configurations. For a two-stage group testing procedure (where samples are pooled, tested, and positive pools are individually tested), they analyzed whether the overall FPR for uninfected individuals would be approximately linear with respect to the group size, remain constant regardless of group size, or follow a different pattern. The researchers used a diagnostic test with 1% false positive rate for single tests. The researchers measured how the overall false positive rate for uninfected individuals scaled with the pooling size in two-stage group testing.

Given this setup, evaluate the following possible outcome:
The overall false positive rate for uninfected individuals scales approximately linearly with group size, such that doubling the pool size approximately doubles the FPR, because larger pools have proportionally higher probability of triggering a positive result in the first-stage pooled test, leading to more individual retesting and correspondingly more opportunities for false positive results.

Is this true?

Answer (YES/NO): YES